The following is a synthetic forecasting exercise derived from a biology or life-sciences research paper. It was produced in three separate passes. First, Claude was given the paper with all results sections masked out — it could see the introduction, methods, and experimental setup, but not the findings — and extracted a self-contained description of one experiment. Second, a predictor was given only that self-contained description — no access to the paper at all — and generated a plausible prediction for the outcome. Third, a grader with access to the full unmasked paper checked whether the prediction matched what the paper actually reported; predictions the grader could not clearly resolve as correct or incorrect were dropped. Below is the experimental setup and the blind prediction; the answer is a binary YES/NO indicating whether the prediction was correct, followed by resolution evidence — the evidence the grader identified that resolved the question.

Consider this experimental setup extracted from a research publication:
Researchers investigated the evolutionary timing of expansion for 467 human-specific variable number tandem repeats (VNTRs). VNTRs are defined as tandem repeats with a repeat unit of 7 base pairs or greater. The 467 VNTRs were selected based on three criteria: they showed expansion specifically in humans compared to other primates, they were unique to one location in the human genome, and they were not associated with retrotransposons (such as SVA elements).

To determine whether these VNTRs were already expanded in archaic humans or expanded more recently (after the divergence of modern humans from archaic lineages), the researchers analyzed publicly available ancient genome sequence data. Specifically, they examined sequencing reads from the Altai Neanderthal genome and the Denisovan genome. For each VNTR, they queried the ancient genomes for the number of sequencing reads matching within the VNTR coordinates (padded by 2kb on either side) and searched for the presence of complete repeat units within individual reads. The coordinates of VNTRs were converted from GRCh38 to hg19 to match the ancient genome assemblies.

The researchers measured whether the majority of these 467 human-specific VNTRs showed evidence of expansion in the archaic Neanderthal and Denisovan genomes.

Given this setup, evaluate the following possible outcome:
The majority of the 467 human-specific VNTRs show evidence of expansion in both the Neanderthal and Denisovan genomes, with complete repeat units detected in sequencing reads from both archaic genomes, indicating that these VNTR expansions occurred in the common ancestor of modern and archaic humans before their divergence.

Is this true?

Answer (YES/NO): YES